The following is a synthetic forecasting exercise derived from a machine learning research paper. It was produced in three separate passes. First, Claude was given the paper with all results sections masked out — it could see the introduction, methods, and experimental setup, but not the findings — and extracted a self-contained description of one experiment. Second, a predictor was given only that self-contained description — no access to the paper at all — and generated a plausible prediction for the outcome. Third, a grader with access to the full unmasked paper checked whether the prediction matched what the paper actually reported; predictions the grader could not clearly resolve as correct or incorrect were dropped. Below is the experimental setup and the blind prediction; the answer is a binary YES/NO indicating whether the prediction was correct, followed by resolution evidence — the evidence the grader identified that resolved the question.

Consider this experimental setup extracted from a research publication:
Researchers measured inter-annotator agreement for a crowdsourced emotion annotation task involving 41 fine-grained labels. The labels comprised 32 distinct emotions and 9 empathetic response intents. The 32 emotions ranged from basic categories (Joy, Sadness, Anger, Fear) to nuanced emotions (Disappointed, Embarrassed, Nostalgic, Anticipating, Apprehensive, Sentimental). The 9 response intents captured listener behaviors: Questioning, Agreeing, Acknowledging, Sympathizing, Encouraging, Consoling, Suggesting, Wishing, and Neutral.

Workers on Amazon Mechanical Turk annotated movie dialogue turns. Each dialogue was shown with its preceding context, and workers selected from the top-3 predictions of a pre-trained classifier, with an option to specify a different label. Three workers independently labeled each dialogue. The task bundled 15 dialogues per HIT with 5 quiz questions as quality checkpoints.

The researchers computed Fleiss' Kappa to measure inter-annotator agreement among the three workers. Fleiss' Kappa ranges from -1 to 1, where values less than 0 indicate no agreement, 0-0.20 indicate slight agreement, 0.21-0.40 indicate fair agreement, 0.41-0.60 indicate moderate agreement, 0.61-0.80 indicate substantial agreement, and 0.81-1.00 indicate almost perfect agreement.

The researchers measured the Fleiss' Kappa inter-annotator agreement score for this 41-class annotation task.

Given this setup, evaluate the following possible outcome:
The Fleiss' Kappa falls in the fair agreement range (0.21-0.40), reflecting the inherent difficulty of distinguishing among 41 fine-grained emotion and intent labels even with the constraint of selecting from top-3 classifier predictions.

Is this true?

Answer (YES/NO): NO